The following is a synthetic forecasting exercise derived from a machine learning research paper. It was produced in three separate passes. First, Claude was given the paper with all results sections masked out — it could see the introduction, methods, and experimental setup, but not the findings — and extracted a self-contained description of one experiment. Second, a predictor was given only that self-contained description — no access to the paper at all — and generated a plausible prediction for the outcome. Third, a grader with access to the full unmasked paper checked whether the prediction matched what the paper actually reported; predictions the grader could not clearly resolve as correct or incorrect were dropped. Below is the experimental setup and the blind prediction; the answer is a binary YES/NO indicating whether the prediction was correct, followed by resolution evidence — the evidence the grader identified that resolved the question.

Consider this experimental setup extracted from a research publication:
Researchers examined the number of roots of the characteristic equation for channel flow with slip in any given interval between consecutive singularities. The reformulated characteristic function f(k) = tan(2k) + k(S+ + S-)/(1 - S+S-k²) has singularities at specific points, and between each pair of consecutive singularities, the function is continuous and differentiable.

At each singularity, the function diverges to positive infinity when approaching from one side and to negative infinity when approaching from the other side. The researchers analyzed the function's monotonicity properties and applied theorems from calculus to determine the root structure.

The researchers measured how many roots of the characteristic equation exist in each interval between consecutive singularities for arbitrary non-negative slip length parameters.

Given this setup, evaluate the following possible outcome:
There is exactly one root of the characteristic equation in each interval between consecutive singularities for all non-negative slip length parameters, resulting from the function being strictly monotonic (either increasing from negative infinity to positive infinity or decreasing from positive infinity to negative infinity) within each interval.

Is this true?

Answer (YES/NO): YES